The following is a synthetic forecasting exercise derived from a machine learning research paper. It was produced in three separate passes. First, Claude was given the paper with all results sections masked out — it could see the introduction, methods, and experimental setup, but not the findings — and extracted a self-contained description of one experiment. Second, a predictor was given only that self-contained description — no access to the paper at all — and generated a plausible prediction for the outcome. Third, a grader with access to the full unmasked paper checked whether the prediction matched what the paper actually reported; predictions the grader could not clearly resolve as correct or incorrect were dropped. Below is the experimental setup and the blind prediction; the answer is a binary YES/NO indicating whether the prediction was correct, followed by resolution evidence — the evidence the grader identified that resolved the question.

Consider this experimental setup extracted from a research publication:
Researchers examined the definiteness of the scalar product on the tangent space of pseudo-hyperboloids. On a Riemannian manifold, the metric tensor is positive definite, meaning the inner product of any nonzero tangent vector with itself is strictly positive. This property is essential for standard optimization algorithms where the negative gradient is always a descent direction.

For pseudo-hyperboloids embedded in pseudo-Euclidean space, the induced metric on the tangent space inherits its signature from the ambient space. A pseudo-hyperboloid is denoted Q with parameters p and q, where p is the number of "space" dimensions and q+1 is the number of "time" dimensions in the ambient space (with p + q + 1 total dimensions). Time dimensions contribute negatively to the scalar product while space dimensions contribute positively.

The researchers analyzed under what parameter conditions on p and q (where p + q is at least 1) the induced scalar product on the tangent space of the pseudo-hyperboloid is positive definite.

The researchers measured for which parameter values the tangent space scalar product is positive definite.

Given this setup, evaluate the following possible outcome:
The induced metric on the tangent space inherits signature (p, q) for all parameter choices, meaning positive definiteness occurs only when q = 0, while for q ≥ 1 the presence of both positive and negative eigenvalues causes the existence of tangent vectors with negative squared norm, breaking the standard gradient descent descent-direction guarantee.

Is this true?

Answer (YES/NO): YES